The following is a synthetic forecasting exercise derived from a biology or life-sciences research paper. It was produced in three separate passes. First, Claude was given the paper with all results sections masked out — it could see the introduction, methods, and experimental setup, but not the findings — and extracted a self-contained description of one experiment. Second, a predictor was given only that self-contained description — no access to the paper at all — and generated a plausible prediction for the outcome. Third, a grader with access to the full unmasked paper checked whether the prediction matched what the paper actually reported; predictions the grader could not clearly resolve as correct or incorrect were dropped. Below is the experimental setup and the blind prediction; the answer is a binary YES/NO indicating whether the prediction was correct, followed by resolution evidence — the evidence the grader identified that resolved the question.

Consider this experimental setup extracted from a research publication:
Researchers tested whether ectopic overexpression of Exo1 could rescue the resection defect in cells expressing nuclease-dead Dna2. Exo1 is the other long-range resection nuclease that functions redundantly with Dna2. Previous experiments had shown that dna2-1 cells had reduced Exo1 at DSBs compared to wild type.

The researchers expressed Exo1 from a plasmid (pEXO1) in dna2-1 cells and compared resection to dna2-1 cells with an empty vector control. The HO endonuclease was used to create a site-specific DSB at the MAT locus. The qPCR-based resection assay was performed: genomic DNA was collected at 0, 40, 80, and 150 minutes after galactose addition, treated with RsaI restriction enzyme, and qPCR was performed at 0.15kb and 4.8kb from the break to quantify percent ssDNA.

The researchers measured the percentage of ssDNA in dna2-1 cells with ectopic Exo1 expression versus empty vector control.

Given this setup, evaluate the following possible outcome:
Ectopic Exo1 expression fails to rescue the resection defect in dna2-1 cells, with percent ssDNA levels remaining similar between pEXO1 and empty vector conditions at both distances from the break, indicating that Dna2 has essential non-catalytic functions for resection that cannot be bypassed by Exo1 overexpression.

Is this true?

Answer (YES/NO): NO